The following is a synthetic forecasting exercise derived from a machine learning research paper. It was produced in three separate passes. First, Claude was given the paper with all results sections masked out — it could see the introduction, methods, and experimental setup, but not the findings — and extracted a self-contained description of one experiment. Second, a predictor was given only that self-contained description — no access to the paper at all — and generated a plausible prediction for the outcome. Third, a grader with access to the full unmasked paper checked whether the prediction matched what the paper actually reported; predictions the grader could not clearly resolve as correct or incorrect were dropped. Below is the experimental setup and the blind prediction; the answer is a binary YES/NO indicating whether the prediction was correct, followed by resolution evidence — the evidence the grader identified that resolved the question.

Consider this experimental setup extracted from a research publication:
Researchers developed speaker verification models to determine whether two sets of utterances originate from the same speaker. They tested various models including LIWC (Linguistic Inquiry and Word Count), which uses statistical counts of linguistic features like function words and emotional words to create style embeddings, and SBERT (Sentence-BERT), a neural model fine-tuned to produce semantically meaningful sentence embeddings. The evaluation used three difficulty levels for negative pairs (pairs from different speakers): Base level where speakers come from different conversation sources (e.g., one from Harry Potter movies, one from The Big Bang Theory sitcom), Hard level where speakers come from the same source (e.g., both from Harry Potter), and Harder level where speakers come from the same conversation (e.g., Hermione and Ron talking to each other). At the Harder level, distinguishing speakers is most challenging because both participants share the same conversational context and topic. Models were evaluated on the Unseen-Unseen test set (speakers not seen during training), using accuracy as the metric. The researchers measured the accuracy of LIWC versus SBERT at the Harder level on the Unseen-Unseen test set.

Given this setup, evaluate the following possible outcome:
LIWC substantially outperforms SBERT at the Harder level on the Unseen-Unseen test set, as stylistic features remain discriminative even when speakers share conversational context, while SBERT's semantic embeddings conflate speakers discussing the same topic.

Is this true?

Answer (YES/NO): NO